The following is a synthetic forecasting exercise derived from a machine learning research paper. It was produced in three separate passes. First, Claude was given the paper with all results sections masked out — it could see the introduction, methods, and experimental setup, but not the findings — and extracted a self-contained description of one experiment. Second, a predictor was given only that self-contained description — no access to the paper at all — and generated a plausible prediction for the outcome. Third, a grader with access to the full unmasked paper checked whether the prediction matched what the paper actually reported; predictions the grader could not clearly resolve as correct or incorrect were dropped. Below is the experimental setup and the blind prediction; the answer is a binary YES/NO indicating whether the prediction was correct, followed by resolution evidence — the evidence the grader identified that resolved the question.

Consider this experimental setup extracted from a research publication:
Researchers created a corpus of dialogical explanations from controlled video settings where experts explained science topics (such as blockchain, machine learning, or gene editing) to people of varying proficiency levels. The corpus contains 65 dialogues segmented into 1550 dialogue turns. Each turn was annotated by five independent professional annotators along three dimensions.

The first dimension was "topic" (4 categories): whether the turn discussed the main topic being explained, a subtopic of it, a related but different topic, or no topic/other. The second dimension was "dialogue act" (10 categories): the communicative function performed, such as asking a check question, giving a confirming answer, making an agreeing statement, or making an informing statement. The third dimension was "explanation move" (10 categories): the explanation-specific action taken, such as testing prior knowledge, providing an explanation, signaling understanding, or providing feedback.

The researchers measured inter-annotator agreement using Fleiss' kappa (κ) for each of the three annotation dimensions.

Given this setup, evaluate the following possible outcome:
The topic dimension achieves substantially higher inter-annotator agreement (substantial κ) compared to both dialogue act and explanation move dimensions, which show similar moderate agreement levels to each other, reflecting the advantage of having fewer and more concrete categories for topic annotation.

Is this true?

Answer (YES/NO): NO